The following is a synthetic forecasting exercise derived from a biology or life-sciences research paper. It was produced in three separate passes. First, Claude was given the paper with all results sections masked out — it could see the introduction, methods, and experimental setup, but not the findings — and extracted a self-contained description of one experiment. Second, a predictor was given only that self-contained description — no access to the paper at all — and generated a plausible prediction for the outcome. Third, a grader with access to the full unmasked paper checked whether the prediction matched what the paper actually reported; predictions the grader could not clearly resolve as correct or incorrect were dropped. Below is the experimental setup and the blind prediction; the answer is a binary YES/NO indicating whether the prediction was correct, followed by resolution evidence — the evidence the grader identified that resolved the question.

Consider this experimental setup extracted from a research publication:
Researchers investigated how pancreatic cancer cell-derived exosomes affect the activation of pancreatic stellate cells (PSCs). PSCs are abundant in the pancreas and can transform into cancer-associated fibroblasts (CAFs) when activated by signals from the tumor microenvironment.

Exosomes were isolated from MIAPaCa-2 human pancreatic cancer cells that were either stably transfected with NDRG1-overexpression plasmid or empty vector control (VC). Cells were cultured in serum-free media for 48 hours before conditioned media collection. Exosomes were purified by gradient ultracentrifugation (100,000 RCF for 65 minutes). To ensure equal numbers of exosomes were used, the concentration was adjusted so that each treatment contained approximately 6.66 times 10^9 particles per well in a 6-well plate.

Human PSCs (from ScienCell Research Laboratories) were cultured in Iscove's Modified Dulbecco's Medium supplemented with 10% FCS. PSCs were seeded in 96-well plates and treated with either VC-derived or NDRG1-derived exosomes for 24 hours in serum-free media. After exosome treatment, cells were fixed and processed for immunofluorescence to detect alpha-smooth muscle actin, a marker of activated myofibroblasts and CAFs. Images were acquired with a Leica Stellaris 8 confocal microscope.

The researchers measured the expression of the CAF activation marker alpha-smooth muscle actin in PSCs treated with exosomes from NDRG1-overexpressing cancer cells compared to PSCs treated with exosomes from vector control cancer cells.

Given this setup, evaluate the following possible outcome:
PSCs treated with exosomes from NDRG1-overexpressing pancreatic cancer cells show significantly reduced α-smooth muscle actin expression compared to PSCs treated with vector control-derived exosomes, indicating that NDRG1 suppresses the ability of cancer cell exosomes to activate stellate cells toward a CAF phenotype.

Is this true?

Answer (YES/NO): YES